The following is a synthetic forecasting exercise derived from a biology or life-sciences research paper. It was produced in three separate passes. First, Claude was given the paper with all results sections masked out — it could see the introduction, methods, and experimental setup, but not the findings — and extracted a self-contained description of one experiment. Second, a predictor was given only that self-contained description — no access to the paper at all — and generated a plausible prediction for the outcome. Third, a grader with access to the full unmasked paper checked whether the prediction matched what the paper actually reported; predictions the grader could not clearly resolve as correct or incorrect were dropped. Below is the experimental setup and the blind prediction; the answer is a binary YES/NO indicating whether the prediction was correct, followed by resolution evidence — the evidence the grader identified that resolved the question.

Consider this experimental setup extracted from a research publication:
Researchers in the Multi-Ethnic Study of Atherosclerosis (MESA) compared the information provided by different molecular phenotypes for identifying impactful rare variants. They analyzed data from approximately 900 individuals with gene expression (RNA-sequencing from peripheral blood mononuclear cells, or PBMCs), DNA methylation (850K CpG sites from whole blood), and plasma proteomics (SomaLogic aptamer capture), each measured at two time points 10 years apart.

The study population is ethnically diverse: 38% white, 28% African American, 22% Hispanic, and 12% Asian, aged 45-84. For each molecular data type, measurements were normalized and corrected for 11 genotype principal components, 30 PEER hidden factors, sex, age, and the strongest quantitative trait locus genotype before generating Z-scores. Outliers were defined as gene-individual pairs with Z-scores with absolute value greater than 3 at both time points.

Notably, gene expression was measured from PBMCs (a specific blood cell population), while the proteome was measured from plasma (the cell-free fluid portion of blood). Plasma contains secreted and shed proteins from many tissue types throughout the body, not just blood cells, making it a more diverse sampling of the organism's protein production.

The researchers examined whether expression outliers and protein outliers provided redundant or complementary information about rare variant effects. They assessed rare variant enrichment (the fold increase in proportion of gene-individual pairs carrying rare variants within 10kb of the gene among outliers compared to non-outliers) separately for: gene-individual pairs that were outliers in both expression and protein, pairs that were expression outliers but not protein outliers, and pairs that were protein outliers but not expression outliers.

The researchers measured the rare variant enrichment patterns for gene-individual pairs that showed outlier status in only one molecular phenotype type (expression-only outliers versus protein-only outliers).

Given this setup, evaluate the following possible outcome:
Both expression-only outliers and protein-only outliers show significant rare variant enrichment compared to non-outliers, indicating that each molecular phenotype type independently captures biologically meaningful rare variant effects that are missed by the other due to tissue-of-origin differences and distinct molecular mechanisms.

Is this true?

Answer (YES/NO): NO